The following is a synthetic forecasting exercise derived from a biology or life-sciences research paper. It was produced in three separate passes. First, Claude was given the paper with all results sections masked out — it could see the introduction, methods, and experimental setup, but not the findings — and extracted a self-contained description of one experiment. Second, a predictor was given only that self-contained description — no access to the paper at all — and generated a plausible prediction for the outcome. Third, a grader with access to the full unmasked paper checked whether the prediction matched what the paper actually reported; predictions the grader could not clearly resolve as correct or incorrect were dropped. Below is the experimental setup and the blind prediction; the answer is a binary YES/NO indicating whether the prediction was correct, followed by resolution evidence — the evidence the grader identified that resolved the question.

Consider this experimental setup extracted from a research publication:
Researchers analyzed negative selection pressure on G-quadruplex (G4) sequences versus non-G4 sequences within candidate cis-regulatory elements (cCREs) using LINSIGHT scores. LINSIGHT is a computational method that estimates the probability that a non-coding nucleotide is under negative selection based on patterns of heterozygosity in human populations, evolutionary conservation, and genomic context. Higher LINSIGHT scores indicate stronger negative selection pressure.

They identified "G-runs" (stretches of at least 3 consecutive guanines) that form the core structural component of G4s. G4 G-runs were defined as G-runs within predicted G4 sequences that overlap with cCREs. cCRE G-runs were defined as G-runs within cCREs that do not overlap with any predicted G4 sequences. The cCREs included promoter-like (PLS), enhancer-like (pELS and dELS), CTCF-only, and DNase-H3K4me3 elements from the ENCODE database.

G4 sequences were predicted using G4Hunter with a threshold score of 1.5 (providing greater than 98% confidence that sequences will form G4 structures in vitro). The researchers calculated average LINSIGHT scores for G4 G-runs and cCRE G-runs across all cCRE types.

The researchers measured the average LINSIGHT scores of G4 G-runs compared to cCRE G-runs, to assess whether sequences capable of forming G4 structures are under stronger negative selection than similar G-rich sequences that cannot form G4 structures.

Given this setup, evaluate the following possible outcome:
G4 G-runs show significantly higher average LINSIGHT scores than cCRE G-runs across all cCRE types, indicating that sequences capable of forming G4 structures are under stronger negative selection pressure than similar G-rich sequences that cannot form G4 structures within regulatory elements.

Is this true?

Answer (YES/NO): NO